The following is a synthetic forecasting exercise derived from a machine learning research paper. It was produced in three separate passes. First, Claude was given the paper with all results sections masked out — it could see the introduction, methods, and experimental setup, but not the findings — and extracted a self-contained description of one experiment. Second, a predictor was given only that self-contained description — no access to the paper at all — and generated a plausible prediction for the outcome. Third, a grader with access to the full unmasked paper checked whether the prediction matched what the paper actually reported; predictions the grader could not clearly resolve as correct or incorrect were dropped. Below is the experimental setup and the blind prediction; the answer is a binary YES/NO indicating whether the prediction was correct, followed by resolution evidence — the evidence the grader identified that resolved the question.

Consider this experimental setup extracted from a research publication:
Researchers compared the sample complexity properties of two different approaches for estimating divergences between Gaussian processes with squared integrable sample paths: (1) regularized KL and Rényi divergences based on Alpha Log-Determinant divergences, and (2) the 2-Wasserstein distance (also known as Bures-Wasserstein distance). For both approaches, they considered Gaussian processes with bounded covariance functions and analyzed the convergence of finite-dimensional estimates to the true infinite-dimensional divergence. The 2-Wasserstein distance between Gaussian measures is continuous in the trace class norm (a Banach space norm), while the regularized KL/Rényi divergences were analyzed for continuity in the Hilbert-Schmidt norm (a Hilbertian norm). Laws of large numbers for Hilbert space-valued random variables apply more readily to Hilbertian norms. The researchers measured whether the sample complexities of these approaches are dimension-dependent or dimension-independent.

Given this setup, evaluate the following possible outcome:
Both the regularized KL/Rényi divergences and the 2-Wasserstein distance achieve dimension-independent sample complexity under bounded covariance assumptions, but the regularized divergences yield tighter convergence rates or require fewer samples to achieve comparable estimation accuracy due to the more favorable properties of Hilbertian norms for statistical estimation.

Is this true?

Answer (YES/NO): NO